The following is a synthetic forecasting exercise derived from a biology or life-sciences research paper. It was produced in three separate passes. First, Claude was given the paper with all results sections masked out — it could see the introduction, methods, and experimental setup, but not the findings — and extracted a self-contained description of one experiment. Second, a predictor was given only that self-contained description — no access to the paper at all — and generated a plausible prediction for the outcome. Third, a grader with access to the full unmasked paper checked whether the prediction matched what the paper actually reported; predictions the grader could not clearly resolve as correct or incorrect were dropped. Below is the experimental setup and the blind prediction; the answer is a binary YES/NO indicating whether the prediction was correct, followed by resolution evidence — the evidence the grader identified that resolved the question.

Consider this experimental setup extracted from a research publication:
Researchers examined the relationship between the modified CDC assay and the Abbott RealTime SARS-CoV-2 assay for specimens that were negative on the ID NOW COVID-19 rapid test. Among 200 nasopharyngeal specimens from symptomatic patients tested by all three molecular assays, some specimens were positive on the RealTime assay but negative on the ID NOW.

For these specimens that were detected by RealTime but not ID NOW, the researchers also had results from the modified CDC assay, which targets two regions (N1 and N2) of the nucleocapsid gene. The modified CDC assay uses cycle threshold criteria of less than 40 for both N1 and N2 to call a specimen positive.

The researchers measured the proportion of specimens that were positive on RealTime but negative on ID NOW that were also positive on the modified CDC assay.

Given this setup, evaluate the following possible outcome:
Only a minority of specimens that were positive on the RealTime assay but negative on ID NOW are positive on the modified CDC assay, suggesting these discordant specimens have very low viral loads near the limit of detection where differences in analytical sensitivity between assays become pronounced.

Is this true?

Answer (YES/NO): NO